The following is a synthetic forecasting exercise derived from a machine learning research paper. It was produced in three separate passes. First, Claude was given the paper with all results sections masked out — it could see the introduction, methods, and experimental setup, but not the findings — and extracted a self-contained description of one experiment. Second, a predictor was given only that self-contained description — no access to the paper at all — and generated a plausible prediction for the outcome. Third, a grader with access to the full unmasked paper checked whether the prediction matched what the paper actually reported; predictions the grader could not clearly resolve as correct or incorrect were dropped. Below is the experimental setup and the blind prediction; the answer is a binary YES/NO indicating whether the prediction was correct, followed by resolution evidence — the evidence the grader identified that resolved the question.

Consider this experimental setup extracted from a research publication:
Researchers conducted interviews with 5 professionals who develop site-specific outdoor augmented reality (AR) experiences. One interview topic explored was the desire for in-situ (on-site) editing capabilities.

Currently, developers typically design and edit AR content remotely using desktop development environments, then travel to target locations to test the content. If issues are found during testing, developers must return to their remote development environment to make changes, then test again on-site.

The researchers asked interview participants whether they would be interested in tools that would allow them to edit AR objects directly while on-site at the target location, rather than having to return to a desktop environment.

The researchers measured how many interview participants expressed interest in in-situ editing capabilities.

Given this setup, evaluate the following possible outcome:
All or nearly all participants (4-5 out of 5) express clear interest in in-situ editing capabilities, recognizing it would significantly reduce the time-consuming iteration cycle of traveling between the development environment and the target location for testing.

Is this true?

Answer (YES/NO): YES